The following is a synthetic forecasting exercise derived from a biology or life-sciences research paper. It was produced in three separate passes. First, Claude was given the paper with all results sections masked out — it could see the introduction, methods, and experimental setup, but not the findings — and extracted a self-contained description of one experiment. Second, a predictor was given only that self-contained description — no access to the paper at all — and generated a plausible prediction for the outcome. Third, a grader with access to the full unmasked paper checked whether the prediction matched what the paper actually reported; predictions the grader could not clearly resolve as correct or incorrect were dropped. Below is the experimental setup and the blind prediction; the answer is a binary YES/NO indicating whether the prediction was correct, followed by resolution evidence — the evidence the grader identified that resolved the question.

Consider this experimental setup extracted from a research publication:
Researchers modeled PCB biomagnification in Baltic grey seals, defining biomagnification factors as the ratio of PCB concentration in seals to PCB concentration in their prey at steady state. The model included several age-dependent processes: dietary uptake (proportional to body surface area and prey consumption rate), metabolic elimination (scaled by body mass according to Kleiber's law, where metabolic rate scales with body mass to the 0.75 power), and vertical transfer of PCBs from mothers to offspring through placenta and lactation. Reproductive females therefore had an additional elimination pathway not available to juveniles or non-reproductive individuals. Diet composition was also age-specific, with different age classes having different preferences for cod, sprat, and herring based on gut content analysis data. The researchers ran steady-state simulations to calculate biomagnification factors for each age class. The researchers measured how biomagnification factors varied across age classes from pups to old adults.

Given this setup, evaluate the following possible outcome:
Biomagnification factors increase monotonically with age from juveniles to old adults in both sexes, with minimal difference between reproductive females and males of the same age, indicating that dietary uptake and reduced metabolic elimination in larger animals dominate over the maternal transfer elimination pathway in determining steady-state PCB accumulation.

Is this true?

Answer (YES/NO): NO